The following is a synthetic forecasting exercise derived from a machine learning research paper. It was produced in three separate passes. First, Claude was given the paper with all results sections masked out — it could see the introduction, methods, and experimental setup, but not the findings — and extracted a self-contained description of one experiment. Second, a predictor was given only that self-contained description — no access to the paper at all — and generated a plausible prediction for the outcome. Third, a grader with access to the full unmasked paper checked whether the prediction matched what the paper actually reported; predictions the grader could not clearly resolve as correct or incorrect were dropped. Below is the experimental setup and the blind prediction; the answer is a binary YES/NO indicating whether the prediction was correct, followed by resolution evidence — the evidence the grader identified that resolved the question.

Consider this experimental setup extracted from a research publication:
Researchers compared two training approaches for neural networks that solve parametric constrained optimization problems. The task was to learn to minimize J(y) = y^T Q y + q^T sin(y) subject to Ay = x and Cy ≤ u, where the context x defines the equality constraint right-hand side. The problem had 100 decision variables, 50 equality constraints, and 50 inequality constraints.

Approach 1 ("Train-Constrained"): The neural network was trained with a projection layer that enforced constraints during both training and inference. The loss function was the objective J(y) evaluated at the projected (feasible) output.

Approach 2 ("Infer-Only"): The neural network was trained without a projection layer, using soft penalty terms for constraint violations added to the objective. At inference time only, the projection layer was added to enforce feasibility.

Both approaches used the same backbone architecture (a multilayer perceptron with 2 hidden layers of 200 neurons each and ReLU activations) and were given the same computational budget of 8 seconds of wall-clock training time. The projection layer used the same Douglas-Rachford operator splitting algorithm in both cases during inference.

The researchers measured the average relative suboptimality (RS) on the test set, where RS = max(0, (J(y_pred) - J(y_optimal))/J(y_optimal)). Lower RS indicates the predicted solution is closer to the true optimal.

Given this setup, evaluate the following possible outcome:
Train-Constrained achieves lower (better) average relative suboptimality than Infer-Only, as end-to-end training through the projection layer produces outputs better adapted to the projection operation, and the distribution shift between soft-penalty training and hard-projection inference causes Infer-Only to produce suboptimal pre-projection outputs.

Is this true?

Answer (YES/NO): YES